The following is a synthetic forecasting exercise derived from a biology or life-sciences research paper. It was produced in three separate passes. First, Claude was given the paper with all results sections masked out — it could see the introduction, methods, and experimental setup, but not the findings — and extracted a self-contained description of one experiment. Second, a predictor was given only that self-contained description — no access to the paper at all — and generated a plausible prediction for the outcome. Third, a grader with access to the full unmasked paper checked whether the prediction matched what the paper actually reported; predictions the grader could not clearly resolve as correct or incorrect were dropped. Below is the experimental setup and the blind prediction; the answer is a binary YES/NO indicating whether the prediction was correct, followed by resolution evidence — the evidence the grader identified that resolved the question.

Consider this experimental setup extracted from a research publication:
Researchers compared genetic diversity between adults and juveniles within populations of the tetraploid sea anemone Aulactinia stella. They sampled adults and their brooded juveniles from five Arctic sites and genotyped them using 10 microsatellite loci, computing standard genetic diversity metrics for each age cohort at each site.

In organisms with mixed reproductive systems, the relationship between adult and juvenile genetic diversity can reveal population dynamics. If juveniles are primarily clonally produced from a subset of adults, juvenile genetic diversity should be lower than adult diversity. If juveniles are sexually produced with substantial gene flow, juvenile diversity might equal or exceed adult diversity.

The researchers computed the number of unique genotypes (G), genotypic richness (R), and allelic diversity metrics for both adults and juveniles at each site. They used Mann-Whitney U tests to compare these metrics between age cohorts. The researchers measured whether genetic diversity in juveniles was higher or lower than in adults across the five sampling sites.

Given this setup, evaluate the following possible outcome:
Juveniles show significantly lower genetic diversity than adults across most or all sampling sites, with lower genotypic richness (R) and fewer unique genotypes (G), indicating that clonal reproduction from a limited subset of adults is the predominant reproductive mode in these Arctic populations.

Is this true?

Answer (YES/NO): NO